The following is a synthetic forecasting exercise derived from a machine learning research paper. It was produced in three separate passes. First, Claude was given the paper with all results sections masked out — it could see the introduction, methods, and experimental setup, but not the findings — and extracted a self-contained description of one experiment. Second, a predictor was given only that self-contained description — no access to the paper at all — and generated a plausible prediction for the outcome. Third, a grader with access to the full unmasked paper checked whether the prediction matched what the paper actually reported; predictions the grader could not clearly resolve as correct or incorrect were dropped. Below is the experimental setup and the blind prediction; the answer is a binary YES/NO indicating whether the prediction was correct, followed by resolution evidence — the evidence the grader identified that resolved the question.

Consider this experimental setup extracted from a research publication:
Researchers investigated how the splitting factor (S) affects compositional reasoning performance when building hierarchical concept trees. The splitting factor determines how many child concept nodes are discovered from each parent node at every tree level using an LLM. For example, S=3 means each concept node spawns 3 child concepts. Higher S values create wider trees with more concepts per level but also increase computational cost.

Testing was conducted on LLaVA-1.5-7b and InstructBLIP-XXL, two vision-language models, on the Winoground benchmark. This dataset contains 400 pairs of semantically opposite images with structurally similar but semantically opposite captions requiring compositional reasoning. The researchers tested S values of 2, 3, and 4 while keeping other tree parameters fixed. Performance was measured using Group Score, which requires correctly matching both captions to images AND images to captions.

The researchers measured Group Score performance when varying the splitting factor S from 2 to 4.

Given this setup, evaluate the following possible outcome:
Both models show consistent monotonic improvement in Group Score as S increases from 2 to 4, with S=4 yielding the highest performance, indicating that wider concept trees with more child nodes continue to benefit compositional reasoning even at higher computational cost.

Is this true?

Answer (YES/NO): NO